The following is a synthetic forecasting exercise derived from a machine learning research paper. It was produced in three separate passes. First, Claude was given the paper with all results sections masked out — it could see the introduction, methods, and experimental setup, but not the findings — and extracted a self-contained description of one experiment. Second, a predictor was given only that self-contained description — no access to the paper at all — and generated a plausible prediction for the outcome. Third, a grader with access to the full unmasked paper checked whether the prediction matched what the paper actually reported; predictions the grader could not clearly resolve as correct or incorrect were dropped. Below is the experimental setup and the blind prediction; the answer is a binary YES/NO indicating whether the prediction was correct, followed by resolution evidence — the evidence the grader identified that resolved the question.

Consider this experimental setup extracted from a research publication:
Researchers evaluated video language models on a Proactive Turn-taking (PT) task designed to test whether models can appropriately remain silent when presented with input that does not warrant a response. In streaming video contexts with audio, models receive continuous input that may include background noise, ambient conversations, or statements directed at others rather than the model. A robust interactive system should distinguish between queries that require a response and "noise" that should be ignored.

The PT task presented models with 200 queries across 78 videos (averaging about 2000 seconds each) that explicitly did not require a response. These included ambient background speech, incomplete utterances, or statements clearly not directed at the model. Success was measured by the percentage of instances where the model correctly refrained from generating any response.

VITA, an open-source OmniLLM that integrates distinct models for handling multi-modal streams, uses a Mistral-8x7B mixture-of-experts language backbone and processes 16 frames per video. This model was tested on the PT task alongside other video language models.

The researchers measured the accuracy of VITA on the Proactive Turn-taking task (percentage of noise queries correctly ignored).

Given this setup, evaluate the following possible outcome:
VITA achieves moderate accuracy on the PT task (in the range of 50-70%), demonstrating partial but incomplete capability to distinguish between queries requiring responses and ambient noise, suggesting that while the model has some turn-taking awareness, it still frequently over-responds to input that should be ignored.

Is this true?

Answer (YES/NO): YES